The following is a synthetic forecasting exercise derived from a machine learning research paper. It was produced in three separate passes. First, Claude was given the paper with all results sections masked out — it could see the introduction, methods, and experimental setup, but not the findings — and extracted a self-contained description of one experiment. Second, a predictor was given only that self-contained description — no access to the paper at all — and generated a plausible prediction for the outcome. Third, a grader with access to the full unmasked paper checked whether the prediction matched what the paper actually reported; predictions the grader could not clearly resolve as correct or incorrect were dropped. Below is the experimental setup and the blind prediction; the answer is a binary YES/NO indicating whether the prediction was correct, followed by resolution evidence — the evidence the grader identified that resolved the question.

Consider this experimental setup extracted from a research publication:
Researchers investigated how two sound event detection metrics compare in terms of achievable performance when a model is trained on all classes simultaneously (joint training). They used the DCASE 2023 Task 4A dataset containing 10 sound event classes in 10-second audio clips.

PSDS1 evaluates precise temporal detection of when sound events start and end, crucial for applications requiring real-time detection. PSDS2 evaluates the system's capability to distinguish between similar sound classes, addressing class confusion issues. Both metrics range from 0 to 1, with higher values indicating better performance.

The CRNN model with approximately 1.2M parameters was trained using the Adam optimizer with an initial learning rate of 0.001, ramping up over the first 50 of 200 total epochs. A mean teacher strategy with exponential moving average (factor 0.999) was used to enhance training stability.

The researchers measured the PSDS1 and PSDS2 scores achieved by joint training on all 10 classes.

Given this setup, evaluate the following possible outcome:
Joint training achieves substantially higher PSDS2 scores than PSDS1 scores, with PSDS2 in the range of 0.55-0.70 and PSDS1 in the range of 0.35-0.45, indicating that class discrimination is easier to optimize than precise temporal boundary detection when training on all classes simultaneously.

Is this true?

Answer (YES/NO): YES